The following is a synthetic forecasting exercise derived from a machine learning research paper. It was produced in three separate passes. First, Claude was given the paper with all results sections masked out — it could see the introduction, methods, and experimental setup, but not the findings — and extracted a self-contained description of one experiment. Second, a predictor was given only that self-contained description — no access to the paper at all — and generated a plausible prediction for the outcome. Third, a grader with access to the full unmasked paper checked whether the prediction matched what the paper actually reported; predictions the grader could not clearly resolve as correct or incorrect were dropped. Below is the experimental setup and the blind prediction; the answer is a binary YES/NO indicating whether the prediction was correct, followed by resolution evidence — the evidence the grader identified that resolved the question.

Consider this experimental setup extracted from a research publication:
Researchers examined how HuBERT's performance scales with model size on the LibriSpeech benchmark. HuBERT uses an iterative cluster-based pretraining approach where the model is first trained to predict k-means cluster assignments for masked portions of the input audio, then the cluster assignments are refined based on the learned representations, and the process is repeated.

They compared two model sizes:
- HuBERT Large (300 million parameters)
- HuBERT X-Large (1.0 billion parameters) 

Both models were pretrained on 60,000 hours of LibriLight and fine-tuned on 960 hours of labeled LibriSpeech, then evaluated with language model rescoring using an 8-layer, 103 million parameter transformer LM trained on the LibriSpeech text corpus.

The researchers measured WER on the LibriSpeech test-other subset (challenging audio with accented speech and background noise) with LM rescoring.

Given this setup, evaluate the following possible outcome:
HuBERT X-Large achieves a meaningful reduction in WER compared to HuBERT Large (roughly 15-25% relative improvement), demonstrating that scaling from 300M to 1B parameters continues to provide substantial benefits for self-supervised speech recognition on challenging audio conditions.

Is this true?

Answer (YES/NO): NO